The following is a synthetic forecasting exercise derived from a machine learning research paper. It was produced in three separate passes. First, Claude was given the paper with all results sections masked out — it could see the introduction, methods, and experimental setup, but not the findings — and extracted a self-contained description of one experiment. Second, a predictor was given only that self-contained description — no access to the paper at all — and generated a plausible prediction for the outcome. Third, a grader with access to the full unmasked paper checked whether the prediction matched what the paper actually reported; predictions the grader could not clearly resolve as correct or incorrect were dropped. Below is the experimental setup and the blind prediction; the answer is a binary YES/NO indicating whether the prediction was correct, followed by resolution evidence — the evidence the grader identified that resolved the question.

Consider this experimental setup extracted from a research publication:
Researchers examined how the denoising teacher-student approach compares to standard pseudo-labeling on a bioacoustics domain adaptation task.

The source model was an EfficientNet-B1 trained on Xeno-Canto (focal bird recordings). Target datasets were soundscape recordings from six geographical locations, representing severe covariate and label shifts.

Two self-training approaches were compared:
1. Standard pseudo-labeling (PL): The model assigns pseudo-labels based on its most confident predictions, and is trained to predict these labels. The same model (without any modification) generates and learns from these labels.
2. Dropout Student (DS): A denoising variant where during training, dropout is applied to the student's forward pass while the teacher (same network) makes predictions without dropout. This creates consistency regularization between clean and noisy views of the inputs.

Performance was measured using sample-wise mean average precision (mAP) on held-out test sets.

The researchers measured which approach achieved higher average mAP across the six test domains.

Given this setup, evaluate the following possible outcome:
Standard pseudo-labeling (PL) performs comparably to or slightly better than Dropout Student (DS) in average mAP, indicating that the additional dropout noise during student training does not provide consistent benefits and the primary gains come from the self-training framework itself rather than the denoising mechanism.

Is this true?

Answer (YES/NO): NO